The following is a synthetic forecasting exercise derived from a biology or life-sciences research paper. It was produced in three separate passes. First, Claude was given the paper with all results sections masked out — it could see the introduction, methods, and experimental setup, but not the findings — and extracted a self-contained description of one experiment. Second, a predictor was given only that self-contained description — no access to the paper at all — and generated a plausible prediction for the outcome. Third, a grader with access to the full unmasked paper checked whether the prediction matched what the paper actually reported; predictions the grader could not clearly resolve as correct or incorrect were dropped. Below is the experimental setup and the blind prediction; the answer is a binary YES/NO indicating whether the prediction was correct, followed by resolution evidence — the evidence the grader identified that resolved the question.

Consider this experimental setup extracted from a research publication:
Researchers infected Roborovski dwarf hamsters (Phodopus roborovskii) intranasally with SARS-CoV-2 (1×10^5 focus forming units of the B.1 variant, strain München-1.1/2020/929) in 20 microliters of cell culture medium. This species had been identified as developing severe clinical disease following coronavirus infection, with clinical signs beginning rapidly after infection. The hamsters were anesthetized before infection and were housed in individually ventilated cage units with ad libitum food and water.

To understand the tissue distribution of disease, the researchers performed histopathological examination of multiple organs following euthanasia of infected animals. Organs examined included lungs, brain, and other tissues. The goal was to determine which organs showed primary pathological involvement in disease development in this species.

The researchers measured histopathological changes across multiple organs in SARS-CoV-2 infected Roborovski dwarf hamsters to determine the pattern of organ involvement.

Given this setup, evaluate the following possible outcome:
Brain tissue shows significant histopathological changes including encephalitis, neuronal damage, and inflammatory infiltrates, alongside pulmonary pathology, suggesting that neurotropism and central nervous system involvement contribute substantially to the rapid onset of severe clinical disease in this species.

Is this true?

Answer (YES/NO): NO